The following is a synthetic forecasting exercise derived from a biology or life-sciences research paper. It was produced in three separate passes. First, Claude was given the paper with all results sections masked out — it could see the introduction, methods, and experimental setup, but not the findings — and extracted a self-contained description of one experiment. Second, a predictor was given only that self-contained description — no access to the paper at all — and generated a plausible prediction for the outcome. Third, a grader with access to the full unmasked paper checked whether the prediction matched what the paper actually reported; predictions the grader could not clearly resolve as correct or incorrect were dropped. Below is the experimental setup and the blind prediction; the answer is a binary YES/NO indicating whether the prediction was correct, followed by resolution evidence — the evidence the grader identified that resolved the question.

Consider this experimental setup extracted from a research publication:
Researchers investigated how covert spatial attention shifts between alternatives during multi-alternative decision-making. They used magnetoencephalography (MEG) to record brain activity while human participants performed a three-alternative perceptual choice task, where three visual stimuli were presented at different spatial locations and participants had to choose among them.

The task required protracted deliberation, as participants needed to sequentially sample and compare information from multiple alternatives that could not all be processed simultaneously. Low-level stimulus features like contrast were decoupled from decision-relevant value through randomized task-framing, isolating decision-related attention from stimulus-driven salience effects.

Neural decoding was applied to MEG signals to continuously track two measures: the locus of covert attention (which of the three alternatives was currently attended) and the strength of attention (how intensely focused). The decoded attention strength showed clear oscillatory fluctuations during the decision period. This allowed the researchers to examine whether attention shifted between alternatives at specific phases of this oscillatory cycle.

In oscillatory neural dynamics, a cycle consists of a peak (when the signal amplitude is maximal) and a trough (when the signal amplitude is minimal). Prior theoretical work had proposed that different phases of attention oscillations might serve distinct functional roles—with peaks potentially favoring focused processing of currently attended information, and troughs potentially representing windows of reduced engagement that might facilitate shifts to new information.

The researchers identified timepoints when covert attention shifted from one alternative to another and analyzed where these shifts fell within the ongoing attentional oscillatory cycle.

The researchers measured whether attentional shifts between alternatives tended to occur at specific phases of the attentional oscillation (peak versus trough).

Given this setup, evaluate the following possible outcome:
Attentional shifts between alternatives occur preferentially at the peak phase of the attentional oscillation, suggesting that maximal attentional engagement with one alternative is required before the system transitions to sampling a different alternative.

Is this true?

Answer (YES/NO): NO